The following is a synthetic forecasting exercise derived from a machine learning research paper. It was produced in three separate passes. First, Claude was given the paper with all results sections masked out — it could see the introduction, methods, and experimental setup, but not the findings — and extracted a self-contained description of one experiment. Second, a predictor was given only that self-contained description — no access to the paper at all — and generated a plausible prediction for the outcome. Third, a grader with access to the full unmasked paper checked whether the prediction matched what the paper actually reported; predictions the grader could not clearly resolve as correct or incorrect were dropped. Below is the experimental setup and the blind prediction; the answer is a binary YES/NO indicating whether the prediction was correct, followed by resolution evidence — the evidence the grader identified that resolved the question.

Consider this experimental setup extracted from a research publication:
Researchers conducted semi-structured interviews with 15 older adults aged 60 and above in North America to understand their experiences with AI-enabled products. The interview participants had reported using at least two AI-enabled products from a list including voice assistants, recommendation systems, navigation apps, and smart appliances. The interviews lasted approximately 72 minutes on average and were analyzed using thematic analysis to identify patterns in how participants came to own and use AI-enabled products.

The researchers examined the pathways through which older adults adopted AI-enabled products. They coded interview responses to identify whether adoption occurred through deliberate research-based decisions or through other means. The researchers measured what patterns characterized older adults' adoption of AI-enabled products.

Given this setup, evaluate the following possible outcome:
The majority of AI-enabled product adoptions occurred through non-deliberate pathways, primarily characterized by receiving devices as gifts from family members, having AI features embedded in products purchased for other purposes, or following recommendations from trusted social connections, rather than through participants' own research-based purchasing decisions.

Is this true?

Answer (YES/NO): NO